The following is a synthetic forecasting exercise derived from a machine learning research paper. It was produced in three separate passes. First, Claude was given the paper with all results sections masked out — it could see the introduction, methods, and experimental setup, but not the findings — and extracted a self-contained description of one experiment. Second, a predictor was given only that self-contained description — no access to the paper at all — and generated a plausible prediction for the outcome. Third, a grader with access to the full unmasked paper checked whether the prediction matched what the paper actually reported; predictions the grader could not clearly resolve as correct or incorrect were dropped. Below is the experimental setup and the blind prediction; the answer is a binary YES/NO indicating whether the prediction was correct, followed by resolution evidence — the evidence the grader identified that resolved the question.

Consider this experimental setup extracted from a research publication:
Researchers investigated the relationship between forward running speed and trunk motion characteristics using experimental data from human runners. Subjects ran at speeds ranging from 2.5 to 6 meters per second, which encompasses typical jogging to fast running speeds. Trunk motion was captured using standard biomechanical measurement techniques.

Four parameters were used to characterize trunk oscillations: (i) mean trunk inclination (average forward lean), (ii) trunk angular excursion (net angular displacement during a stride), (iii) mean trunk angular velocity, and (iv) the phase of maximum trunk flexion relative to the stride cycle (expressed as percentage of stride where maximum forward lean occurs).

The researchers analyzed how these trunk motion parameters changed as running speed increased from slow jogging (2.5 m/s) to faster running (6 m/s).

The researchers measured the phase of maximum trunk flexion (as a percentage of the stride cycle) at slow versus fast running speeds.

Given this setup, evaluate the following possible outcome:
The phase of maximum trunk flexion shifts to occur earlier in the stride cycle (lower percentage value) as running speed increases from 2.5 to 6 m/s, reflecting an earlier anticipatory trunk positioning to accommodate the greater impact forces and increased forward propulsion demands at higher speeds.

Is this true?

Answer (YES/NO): YES